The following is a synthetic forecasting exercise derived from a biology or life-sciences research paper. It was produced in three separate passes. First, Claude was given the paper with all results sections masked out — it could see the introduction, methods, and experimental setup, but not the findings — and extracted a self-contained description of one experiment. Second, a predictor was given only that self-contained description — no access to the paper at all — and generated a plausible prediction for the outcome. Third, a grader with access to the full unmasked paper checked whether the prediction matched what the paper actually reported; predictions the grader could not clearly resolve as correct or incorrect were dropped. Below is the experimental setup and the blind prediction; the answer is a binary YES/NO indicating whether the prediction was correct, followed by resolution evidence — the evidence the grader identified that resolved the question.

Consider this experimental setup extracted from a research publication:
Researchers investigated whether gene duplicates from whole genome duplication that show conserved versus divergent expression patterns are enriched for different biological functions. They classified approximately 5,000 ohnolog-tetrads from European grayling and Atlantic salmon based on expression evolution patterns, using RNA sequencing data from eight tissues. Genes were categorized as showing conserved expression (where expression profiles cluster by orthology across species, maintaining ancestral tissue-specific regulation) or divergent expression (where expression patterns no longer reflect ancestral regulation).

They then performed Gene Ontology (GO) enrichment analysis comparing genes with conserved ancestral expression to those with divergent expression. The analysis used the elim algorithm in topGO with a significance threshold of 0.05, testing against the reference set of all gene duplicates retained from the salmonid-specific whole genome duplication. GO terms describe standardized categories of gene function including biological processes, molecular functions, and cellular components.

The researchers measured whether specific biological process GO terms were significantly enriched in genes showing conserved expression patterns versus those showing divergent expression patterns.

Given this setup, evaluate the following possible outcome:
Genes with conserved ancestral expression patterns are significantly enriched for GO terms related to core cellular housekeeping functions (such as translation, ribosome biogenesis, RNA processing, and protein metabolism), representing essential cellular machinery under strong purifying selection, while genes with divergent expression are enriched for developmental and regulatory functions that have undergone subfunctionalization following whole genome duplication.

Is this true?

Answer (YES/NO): NO